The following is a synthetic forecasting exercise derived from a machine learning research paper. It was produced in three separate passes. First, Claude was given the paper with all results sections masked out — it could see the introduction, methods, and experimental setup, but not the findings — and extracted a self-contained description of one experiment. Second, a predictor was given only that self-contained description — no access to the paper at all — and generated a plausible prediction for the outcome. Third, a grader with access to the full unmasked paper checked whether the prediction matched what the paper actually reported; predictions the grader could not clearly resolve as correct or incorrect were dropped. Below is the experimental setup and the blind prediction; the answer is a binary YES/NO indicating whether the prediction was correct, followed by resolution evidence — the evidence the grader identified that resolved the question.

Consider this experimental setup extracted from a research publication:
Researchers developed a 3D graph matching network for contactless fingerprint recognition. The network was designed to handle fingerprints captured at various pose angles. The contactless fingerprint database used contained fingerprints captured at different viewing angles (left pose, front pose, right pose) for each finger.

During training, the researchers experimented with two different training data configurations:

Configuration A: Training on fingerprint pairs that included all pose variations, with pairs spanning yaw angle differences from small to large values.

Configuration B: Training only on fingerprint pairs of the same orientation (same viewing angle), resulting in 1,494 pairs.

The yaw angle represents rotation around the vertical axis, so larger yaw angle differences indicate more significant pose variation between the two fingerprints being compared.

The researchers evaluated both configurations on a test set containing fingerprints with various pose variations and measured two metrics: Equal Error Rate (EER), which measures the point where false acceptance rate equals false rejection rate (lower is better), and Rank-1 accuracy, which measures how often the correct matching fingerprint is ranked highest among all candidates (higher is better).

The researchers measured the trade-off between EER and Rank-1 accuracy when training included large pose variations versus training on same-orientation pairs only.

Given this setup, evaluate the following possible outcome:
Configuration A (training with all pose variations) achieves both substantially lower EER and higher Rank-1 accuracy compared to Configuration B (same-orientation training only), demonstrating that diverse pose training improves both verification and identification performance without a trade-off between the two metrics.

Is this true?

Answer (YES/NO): NO